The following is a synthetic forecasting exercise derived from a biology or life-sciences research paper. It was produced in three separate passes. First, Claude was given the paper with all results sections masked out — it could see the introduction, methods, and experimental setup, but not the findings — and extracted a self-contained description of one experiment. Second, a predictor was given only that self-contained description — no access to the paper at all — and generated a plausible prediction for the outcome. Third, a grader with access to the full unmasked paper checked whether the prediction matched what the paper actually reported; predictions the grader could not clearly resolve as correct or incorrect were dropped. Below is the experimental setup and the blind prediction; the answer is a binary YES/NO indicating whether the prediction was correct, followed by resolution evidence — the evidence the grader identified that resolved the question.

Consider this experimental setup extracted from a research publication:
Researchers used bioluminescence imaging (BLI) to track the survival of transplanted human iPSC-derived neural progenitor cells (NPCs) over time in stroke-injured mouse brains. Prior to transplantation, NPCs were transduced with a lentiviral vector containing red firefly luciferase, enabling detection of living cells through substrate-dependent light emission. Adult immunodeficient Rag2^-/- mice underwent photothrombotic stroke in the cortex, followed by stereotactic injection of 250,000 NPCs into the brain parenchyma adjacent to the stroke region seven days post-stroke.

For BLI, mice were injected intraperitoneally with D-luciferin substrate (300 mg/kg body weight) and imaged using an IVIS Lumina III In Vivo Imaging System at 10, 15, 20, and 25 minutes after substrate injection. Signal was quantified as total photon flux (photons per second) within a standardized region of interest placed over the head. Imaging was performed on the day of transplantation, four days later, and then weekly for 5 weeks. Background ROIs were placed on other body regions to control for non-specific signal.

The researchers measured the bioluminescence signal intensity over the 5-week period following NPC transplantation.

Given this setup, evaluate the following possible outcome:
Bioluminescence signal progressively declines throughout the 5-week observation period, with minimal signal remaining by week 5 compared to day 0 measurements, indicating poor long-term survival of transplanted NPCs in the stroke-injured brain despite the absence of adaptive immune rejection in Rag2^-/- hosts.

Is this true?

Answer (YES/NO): NO